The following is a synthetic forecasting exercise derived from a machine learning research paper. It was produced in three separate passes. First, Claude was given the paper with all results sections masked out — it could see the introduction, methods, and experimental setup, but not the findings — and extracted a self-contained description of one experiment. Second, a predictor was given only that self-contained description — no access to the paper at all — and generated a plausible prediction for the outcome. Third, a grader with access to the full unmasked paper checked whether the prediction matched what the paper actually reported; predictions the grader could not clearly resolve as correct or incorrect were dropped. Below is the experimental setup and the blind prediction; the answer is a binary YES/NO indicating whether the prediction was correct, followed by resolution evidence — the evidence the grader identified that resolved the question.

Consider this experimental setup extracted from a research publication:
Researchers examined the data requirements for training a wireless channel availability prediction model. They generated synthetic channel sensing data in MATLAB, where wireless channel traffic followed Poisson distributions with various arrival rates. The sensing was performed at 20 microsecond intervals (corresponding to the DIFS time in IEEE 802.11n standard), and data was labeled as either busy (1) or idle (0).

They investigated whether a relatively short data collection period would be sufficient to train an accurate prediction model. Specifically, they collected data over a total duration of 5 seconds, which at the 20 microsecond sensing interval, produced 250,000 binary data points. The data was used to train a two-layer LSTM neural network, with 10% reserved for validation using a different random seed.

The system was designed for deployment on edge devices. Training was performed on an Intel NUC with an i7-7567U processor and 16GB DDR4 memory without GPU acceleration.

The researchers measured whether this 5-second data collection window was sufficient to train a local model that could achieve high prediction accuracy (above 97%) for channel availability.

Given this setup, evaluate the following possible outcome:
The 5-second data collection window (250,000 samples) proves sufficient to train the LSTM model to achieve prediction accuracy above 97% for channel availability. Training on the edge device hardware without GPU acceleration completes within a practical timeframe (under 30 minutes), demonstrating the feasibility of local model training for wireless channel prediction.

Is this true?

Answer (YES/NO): NO